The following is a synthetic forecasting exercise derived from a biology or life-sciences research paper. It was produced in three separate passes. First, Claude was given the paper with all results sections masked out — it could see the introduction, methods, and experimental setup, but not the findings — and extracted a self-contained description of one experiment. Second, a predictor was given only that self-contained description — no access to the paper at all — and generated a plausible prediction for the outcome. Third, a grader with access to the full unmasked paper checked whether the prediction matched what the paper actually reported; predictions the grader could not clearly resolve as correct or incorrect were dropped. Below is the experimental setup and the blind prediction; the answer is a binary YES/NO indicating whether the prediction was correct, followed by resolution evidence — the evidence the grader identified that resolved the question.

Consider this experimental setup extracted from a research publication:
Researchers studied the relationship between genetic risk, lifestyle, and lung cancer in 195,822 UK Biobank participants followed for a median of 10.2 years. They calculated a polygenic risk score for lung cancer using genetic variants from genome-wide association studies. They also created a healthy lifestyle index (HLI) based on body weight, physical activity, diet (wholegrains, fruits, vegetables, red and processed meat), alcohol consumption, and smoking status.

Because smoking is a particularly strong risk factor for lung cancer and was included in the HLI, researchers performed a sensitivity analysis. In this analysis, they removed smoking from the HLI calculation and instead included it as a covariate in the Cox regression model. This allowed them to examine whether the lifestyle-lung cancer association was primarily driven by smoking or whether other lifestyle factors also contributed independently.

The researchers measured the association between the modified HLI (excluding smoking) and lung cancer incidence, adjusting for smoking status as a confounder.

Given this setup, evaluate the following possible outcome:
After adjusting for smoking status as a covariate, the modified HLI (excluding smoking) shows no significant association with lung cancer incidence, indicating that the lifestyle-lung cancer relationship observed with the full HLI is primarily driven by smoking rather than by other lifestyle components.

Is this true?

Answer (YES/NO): NO